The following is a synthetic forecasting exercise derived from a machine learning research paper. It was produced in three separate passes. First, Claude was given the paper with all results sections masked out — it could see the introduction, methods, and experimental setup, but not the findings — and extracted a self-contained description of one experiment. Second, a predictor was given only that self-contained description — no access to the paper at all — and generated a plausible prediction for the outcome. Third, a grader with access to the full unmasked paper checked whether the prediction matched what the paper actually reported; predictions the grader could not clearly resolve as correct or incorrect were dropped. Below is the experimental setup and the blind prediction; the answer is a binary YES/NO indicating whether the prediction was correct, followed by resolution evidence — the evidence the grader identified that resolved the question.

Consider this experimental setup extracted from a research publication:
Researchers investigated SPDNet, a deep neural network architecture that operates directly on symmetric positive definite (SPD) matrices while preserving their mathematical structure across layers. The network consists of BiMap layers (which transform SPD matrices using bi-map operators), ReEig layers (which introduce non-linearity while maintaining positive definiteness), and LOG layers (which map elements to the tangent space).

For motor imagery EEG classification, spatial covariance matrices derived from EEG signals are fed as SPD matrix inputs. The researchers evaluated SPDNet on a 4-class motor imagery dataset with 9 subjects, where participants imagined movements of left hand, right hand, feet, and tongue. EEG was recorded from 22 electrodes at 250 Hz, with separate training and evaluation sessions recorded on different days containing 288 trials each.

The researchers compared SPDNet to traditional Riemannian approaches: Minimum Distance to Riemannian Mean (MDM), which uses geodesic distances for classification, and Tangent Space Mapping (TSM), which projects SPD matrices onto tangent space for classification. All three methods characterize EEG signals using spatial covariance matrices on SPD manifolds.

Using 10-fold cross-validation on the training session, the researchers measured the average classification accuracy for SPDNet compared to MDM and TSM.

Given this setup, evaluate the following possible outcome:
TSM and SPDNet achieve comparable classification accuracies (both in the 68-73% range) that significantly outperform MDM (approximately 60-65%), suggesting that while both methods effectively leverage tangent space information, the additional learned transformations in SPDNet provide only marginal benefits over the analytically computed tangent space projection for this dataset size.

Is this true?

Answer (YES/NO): NO